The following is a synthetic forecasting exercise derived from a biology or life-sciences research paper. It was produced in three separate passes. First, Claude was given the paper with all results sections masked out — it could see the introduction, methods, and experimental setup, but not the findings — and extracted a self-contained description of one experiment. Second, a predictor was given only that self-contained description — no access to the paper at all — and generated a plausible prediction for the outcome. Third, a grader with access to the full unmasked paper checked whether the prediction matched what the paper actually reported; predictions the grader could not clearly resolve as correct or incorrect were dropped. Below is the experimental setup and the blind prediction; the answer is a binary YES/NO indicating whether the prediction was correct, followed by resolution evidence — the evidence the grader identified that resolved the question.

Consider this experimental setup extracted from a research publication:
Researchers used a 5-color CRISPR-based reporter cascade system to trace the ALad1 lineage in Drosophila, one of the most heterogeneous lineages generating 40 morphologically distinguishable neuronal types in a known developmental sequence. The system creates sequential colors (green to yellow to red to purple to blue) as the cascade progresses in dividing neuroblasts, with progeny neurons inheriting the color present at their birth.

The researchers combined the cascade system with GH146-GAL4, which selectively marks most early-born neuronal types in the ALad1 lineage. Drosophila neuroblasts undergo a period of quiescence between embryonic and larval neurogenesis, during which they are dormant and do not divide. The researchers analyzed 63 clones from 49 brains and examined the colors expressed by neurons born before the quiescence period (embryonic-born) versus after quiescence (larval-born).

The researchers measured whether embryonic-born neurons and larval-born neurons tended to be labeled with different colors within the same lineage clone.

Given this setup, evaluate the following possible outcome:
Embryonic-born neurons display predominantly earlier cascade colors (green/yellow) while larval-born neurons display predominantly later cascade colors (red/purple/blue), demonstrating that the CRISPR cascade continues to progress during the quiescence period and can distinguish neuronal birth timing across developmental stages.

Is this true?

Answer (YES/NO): YES